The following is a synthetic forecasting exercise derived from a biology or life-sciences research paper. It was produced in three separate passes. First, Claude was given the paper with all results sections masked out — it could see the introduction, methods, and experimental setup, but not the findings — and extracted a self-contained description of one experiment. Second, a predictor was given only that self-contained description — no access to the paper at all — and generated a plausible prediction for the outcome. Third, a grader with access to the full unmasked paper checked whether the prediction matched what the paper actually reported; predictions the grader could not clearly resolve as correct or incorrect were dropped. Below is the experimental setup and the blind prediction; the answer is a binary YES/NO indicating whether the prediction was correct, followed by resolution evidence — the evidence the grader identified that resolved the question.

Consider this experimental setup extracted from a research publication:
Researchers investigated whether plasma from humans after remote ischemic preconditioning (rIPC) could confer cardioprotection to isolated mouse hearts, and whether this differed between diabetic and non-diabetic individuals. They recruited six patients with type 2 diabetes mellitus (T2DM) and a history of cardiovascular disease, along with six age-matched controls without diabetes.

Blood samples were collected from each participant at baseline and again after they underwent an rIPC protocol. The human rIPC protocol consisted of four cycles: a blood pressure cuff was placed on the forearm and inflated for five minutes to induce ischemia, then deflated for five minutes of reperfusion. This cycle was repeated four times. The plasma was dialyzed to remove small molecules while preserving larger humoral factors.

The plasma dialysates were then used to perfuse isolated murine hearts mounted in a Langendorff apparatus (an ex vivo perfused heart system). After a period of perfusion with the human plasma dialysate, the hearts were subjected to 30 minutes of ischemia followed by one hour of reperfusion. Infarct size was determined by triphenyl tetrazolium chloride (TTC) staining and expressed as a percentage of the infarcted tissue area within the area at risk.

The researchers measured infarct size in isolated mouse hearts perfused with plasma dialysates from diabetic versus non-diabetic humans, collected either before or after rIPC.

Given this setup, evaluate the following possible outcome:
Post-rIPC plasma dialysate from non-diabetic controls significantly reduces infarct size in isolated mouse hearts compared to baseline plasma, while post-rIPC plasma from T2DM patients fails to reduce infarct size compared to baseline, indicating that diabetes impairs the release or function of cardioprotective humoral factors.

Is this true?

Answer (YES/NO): YES